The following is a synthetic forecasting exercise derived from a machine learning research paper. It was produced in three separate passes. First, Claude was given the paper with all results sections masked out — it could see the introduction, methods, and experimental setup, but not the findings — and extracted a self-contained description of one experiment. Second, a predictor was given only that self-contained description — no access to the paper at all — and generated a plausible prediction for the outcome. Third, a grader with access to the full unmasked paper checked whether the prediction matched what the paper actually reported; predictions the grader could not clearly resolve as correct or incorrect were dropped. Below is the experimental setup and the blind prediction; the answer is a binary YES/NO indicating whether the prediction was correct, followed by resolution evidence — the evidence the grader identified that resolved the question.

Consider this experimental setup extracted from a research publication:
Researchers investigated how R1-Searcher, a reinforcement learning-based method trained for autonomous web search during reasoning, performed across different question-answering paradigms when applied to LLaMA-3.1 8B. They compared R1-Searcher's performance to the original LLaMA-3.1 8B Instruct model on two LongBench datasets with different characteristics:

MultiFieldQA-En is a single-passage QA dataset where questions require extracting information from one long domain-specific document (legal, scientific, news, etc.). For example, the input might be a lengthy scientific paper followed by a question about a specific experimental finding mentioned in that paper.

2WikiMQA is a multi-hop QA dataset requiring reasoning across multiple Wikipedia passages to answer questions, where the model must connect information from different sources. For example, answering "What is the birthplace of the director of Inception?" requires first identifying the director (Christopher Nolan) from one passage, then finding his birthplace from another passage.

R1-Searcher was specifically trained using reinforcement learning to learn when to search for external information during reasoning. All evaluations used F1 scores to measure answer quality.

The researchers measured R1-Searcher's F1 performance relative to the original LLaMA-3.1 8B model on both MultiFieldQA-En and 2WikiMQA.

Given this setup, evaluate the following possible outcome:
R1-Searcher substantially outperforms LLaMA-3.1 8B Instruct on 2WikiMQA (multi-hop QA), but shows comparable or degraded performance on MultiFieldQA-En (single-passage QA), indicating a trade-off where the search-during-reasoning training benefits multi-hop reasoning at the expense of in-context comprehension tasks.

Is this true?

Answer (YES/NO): YES